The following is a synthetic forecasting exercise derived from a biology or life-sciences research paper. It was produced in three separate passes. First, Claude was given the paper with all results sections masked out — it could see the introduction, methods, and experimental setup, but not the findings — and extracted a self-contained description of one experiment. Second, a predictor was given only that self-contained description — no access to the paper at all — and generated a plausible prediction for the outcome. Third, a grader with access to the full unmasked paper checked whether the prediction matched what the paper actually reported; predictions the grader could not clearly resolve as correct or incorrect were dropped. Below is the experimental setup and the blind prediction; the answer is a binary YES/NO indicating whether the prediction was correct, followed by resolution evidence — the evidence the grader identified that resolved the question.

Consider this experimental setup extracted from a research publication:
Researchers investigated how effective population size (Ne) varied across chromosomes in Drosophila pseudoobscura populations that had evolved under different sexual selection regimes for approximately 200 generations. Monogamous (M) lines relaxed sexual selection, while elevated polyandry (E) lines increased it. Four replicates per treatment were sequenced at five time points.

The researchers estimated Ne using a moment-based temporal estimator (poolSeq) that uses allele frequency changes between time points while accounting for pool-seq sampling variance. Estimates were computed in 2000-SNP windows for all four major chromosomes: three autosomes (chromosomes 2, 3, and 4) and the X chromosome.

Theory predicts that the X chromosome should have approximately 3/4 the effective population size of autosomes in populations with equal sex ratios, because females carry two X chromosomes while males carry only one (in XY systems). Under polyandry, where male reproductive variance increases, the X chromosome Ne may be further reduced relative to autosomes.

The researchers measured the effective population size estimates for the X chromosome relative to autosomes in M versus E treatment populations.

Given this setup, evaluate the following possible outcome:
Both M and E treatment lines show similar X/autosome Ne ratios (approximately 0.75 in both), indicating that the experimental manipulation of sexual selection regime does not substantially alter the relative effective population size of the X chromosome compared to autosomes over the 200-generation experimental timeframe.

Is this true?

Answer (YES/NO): NO